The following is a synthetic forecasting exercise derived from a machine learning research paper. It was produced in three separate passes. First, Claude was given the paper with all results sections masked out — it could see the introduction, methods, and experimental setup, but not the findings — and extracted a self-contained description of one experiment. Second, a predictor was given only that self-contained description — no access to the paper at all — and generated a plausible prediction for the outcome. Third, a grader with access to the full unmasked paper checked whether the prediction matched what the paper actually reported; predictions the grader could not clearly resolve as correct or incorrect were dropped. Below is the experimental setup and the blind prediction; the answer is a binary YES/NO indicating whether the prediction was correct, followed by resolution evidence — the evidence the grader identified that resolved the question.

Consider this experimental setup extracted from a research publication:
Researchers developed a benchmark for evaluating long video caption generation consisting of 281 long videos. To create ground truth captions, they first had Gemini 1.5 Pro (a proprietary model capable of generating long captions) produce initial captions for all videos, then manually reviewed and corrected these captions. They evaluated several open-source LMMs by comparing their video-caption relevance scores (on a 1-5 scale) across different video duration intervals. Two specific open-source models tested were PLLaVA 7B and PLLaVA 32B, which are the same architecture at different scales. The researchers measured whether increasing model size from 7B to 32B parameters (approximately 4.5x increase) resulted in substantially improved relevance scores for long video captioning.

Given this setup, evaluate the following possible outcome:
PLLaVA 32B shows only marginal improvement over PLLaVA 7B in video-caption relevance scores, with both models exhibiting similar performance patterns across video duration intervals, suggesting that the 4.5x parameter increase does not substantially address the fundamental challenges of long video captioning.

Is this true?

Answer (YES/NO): YES